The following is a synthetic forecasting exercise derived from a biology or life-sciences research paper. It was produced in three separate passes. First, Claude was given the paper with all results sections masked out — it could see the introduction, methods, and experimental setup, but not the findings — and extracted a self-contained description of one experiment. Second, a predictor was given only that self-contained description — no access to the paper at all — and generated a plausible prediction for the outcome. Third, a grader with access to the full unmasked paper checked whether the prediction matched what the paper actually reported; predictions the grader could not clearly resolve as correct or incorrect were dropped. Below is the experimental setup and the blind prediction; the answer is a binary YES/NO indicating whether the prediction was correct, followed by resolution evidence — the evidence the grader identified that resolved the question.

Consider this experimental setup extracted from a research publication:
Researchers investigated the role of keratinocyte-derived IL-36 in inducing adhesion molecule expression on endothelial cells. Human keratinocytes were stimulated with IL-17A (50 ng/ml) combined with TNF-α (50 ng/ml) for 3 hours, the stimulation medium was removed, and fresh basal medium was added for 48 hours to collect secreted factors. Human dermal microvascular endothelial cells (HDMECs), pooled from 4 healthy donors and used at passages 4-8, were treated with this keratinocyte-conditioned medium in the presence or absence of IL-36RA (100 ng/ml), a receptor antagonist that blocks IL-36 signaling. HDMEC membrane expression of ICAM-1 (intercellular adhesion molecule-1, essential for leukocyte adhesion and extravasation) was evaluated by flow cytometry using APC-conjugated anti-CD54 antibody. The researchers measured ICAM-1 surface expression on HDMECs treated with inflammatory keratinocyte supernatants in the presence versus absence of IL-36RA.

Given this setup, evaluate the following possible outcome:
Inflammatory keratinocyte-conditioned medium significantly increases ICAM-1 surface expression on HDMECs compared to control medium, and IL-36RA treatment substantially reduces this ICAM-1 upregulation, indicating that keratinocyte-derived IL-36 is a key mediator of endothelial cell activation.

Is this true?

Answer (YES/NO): NO